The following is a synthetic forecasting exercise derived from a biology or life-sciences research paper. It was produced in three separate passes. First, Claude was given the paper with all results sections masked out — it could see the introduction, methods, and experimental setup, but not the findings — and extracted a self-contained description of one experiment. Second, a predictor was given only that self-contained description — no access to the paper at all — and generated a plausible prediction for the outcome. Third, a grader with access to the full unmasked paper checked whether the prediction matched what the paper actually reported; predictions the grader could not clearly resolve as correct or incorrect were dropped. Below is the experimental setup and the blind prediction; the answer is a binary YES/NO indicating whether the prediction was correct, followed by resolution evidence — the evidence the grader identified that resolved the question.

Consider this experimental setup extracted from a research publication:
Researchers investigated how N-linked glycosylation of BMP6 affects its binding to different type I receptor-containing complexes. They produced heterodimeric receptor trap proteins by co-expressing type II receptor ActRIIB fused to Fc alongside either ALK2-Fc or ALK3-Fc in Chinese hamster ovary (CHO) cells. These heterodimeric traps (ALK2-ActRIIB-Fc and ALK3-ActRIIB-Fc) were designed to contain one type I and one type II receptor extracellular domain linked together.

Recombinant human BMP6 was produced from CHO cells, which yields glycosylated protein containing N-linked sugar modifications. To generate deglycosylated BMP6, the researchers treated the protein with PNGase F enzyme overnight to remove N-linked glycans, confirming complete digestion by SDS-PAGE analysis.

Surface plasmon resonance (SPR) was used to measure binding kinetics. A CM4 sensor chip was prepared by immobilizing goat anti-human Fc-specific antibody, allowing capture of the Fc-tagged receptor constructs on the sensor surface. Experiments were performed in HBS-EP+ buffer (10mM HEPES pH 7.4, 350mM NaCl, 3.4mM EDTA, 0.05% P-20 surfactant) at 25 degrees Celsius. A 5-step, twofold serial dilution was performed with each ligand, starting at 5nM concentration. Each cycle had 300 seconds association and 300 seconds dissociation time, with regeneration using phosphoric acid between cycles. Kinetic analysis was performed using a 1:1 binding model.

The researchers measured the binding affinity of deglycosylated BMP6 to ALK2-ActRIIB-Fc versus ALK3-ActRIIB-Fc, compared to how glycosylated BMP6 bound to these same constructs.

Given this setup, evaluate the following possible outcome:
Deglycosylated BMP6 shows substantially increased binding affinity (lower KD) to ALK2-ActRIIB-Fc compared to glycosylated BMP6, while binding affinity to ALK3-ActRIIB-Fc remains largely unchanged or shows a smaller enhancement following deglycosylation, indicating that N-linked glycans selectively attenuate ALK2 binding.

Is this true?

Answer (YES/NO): NO